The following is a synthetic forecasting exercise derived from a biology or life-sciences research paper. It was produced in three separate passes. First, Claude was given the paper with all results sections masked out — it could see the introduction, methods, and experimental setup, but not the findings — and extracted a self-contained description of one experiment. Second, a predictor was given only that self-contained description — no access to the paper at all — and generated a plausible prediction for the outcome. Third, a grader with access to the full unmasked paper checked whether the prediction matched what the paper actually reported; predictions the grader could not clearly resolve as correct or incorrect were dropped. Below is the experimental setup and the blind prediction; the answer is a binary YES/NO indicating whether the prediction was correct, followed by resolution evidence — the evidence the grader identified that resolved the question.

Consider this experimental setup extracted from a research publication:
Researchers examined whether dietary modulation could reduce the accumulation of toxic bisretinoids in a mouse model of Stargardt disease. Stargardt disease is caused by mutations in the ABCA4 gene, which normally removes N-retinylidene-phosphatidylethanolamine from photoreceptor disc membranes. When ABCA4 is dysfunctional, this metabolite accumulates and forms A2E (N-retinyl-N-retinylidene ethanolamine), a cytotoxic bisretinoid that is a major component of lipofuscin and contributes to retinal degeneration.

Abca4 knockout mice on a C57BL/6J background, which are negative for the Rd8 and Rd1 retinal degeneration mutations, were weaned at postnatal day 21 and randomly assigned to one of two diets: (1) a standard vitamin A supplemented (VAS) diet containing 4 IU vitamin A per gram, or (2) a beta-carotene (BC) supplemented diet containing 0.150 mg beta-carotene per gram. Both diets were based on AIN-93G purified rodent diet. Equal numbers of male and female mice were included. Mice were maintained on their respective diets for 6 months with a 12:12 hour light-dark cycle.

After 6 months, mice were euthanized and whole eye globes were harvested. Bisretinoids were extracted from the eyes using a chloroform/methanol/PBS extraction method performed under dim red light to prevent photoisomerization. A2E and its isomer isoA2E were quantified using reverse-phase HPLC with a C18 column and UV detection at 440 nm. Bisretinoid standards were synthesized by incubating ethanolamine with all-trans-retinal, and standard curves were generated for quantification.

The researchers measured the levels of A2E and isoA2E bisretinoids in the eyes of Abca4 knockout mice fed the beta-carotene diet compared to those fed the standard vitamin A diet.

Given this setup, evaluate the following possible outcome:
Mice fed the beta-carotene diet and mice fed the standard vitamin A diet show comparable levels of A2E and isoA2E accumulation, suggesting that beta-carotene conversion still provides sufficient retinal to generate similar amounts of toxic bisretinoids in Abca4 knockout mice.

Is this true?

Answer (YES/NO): NO